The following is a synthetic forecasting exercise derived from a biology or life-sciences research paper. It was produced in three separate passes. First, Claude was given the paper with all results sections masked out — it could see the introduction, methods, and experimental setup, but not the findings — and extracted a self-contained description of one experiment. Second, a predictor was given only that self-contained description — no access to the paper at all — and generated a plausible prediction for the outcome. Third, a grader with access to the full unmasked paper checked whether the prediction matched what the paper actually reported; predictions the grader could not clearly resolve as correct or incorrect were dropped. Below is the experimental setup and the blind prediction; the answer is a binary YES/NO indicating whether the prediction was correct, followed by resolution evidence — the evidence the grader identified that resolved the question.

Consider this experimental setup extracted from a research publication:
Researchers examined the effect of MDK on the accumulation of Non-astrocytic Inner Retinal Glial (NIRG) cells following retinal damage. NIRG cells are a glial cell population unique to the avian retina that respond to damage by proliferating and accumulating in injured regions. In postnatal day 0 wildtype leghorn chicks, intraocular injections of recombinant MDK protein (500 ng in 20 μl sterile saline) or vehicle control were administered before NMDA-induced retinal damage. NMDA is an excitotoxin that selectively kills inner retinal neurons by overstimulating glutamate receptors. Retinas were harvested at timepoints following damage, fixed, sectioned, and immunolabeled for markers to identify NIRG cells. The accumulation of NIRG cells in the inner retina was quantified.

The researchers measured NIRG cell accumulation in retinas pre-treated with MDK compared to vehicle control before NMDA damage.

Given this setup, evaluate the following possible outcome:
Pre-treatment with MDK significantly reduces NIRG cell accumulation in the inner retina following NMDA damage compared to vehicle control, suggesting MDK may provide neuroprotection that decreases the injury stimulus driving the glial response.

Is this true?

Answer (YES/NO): YES